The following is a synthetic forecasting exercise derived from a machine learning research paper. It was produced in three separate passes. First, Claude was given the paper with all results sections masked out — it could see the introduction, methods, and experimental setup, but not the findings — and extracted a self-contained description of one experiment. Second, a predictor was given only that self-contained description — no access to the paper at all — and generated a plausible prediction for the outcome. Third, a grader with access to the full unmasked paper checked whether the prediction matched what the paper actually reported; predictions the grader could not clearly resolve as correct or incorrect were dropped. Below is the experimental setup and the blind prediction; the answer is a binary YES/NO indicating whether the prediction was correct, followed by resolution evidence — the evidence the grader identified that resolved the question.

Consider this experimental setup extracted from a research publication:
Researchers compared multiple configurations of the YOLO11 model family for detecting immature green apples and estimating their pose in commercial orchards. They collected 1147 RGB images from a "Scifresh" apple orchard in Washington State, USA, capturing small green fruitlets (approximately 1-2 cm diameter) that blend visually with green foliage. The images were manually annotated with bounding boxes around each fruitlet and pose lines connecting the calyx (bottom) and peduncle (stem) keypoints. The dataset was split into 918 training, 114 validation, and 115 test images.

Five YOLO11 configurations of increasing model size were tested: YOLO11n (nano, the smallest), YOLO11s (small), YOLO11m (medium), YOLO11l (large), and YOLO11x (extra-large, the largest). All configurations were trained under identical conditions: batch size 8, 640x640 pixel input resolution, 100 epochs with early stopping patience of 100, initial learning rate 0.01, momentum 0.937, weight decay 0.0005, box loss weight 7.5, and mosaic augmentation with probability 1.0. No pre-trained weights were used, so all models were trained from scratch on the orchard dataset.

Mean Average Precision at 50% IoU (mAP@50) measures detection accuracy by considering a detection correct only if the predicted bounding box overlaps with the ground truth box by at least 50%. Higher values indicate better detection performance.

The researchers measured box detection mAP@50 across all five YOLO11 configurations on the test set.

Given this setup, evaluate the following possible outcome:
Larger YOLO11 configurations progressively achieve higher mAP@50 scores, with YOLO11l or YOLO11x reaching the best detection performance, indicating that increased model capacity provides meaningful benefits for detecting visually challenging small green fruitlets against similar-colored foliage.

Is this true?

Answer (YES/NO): NO